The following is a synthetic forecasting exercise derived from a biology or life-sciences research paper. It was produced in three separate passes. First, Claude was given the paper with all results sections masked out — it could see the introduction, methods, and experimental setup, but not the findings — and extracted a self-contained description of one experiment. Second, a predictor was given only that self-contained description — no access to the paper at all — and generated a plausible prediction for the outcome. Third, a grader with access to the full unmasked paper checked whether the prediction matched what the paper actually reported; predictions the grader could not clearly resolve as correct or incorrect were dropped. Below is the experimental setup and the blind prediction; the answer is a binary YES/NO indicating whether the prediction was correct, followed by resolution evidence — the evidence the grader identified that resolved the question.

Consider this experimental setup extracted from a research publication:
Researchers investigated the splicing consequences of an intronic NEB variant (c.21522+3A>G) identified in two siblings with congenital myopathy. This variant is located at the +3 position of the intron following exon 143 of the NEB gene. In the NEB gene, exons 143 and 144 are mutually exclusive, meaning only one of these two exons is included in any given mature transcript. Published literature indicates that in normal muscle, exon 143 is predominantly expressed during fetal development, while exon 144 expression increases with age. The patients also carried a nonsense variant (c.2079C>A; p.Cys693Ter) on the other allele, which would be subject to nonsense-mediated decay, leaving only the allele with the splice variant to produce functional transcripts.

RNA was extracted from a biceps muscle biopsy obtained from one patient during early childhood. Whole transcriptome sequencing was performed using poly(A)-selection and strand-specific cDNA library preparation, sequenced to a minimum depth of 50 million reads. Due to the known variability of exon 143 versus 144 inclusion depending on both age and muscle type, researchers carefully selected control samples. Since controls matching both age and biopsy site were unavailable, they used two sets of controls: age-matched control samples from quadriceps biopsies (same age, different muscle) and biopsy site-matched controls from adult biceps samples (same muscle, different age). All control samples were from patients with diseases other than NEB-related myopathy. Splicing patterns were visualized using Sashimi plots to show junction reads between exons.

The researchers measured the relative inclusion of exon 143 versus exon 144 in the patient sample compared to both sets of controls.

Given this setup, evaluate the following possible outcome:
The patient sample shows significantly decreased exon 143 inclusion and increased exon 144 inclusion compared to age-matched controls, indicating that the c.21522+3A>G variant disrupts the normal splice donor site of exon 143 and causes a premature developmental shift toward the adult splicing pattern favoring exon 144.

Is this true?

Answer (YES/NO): NO